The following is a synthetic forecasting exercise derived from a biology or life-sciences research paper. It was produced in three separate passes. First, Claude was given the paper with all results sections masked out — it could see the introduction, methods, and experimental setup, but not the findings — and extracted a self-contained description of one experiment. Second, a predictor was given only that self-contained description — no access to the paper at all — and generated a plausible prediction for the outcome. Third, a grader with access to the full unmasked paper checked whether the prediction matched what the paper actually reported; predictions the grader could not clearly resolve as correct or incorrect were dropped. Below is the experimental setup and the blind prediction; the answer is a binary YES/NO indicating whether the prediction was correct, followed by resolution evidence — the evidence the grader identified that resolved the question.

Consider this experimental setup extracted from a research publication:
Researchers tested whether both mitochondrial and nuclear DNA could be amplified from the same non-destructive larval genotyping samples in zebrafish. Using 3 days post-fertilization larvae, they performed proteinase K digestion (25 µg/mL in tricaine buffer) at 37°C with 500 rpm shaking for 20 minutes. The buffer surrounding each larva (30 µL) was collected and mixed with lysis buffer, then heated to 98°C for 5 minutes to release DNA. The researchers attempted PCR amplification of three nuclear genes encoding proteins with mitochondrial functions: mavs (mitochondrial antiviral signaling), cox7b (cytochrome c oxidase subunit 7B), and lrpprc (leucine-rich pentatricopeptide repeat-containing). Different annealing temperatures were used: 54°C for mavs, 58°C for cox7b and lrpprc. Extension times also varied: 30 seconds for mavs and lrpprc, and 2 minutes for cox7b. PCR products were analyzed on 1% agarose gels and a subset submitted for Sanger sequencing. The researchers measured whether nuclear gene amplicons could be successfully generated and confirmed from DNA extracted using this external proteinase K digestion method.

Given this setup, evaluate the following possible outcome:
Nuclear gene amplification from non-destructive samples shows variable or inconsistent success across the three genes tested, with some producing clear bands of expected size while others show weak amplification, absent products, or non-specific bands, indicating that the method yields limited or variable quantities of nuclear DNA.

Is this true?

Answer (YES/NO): NO